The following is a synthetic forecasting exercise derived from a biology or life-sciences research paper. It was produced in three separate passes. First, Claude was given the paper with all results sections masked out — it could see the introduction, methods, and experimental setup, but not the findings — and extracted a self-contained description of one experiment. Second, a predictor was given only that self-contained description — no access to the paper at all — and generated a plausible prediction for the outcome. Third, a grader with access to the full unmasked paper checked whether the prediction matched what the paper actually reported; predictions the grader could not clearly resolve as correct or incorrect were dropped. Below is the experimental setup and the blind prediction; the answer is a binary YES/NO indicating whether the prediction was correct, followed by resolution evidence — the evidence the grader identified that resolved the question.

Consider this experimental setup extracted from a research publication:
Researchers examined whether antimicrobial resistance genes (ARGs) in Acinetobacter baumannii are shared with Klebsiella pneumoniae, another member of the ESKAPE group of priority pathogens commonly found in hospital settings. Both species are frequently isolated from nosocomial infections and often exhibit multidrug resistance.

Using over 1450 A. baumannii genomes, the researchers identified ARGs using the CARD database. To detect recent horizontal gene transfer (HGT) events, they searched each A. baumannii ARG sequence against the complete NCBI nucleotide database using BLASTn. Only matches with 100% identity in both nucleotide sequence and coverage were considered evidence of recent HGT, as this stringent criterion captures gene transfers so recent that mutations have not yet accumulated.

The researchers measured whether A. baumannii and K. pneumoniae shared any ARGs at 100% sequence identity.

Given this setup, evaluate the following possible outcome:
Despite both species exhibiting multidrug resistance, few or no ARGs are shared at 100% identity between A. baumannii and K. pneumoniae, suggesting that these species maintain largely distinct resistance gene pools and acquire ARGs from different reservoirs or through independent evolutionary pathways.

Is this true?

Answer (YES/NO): NO